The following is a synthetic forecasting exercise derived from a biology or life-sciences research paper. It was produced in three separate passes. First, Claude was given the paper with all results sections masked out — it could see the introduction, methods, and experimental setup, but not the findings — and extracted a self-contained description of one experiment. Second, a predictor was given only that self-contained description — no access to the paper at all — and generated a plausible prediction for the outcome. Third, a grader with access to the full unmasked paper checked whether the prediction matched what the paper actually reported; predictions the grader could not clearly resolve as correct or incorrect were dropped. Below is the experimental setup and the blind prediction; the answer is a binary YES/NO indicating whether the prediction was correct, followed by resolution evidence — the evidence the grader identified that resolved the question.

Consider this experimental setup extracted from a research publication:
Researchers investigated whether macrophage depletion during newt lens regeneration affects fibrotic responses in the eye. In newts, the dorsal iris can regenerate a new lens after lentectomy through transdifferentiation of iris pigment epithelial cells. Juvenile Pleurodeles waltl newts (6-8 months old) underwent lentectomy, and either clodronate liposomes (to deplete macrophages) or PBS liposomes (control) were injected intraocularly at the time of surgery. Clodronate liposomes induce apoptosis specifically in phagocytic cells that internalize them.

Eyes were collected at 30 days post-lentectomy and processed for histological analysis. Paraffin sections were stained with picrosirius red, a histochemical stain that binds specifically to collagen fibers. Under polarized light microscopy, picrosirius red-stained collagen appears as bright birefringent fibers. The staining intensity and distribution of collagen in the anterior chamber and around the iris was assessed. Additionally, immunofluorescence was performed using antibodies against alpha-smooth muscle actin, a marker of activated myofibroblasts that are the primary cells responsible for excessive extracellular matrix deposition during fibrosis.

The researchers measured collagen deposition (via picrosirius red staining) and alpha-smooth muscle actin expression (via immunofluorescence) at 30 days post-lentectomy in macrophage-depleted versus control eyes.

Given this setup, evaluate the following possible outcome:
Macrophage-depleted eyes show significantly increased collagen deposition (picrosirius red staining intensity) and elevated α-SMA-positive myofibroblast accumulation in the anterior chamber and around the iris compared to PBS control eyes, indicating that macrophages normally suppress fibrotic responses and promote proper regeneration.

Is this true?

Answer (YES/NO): YES